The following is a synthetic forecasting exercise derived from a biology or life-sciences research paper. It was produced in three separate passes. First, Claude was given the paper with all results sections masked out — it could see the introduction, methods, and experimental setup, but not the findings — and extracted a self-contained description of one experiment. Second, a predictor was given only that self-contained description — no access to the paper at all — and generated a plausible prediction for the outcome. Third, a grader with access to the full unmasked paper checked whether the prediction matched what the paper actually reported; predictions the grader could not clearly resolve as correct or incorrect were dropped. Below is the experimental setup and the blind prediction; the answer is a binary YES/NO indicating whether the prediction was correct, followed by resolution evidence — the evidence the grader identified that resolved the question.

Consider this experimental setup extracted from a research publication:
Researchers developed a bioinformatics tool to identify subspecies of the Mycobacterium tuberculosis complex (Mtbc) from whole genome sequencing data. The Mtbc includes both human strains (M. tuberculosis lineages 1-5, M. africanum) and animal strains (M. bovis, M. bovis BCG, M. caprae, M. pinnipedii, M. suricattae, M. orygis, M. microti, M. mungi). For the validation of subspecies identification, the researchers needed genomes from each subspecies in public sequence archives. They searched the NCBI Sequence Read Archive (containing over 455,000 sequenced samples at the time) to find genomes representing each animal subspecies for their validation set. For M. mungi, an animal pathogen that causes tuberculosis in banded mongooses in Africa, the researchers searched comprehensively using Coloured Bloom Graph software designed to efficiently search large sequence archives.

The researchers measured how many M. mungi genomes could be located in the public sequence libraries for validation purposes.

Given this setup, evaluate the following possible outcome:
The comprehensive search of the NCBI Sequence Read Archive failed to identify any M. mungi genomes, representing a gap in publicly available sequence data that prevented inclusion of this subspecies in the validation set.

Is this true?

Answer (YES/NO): NO